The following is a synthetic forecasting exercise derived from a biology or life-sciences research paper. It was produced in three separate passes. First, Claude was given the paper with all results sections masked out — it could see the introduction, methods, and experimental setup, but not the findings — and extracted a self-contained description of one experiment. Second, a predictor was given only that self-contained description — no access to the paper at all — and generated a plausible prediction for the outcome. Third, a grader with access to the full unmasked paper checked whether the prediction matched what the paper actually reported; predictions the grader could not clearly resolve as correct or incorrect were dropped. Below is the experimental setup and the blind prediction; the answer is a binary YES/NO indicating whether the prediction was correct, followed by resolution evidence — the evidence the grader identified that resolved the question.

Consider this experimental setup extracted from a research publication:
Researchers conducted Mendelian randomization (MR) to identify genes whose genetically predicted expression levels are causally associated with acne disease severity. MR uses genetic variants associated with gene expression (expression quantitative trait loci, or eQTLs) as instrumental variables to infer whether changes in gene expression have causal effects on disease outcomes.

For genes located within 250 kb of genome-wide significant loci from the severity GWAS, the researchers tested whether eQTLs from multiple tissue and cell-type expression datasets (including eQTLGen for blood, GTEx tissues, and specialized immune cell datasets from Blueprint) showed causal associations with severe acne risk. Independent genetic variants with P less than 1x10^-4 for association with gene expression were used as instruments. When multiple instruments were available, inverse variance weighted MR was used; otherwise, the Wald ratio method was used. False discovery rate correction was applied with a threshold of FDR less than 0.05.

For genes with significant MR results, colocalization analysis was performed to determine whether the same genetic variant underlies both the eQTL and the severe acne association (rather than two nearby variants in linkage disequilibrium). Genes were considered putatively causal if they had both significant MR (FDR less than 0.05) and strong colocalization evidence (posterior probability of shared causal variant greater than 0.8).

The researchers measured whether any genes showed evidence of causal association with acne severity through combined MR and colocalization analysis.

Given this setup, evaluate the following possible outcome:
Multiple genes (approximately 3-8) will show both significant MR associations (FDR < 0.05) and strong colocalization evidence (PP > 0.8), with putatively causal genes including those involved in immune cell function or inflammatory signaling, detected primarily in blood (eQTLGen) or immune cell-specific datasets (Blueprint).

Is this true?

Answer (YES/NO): NO